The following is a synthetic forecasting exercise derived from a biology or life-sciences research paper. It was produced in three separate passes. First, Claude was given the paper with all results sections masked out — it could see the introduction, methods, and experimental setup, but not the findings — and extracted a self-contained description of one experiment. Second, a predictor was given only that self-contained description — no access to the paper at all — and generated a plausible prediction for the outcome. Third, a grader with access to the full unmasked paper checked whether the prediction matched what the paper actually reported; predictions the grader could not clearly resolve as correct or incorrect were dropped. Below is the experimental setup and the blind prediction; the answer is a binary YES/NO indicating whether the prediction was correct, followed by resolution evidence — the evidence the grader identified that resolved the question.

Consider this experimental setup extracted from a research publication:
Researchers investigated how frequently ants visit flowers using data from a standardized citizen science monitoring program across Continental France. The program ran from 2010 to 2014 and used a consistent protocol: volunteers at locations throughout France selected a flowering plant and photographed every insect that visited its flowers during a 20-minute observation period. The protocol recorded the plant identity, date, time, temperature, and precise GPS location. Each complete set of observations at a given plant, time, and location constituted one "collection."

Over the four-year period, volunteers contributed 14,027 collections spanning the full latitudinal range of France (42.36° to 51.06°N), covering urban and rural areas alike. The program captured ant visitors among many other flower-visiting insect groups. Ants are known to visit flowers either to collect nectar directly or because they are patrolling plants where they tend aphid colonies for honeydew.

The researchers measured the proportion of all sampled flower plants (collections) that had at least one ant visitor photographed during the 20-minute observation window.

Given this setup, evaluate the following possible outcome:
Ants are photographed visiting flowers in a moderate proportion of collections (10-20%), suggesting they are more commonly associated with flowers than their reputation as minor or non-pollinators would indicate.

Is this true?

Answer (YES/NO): YES